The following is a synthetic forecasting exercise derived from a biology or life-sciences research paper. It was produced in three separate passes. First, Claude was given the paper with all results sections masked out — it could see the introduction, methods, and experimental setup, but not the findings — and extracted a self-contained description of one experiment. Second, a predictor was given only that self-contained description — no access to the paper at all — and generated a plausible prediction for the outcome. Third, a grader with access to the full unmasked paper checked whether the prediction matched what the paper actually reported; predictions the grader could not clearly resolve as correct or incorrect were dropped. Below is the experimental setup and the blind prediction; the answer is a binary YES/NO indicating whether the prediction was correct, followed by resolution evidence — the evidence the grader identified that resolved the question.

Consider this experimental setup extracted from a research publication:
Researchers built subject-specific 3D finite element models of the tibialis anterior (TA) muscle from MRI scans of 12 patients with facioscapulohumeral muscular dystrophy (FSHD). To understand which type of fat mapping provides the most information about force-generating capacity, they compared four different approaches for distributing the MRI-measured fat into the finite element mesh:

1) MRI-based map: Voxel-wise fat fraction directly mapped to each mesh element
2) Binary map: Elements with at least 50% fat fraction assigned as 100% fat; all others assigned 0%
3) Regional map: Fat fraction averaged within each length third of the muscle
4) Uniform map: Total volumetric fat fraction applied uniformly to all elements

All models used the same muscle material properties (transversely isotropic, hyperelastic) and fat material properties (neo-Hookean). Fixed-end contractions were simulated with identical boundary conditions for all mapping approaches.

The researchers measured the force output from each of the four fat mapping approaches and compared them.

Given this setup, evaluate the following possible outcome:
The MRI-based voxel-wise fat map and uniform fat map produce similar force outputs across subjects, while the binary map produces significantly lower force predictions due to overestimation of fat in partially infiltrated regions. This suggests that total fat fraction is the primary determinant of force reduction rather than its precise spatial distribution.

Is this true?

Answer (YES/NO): NO